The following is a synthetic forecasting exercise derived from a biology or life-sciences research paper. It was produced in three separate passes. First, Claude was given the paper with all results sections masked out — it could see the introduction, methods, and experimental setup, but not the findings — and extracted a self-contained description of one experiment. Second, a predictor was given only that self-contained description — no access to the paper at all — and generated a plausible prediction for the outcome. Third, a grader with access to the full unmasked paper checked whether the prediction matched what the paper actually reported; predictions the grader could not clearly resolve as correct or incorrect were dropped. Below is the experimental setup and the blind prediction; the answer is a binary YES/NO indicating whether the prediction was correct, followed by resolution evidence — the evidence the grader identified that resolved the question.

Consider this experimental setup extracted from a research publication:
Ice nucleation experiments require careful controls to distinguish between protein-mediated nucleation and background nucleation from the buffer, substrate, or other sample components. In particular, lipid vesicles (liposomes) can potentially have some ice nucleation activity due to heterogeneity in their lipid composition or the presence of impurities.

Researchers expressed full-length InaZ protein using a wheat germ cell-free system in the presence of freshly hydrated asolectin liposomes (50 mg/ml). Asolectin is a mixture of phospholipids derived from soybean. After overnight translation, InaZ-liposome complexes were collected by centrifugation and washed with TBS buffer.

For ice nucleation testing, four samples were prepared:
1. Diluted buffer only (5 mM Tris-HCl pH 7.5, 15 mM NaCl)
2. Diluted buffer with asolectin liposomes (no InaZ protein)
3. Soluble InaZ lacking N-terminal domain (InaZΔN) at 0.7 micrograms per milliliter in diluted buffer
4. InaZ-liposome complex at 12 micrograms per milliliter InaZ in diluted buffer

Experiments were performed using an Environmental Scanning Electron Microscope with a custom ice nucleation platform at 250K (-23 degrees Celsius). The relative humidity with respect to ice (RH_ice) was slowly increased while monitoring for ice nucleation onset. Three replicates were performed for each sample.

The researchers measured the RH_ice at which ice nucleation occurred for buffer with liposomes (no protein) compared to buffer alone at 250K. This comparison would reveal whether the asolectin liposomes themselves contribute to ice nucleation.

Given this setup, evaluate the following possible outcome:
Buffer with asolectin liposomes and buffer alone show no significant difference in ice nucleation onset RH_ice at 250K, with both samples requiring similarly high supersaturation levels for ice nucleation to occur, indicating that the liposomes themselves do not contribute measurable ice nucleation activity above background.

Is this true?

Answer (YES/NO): YES